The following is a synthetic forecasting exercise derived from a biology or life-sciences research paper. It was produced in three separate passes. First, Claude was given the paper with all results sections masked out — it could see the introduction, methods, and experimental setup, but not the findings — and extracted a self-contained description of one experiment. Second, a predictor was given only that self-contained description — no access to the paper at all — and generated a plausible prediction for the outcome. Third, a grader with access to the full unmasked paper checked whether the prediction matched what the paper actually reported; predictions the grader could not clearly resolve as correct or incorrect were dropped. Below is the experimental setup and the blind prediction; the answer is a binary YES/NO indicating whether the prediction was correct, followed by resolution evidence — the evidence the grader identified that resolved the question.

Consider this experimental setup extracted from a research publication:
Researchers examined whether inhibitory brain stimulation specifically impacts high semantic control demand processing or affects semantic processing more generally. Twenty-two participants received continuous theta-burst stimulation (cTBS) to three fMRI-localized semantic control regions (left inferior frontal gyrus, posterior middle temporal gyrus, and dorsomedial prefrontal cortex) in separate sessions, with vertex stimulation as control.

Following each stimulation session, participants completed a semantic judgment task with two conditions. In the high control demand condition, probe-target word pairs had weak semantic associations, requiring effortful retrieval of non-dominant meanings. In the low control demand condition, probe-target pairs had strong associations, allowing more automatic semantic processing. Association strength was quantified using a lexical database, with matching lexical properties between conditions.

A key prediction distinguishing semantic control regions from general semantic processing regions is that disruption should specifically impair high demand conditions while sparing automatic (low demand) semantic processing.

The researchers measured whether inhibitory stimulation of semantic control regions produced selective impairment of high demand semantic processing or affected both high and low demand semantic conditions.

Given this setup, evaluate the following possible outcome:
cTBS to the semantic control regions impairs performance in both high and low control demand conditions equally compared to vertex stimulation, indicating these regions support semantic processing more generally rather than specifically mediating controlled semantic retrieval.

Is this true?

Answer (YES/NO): NO